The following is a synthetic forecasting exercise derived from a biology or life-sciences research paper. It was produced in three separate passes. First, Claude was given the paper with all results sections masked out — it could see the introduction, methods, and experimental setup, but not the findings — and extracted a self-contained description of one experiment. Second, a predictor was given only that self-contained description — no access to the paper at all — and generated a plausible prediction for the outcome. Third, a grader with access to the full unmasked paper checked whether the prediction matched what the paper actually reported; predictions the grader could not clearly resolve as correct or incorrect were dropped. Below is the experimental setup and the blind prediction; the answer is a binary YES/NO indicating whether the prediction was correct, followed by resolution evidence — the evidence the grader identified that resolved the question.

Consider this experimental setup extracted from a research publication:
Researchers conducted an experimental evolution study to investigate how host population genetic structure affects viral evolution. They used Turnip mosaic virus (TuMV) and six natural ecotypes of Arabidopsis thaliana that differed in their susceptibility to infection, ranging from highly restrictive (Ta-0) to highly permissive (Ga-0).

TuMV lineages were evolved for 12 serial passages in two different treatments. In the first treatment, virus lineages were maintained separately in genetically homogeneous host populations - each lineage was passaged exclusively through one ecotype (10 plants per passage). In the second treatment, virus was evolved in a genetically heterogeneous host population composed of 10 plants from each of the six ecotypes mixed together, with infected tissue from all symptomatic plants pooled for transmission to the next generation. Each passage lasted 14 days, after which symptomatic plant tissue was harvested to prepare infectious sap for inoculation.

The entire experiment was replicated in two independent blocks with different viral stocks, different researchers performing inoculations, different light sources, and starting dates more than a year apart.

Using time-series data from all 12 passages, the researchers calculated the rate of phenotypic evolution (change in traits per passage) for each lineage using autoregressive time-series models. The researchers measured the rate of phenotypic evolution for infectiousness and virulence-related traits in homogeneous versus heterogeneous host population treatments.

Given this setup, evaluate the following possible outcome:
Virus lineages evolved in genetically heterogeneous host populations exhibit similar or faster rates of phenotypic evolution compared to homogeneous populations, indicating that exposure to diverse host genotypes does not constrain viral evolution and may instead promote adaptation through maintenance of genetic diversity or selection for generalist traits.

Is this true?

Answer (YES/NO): NO